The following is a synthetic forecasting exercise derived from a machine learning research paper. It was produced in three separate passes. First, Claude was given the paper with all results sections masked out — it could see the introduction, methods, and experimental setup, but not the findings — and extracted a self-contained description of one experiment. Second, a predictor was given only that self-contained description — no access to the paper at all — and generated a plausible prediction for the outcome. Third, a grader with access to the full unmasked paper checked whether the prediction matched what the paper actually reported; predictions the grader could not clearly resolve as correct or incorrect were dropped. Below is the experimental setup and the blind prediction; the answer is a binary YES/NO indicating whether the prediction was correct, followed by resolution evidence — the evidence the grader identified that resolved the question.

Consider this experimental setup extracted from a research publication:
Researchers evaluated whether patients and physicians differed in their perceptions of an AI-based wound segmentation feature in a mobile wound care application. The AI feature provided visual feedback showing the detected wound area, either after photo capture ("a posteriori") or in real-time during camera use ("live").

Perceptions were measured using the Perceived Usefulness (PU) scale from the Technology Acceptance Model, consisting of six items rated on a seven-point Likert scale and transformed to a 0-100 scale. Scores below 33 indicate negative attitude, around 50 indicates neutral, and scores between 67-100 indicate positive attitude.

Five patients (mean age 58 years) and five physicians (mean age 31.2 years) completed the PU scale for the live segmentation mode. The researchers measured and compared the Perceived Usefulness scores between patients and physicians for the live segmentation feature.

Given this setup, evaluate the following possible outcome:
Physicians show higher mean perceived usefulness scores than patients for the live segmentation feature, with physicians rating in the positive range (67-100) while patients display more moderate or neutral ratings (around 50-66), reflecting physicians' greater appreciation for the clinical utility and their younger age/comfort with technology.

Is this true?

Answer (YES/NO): NO